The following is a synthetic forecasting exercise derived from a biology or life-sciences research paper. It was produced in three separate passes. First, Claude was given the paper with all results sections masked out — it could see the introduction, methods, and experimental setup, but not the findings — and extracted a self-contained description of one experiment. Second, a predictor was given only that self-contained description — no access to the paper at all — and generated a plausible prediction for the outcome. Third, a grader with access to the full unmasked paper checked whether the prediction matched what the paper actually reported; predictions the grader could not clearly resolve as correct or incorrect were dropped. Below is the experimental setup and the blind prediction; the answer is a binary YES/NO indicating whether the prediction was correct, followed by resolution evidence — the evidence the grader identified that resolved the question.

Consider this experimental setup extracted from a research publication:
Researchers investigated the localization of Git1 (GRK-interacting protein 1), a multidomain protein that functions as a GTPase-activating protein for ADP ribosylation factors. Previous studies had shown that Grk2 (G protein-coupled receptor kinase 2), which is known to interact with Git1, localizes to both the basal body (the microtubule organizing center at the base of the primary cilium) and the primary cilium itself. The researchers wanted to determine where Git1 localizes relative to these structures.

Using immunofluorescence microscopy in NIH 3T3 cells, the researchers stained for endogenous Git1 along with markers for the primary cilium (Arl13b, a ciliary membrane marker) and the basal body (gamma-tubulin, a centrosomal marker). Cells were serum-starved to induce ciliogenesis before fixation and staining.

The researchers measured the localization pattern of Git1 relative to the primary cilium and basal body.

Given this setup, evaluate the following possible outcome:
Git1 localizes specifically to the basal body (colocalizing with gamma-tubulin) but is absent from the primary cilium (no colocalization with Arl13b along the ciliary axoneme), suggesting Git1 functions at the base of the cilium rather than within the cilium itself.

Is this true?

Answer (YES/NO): YES